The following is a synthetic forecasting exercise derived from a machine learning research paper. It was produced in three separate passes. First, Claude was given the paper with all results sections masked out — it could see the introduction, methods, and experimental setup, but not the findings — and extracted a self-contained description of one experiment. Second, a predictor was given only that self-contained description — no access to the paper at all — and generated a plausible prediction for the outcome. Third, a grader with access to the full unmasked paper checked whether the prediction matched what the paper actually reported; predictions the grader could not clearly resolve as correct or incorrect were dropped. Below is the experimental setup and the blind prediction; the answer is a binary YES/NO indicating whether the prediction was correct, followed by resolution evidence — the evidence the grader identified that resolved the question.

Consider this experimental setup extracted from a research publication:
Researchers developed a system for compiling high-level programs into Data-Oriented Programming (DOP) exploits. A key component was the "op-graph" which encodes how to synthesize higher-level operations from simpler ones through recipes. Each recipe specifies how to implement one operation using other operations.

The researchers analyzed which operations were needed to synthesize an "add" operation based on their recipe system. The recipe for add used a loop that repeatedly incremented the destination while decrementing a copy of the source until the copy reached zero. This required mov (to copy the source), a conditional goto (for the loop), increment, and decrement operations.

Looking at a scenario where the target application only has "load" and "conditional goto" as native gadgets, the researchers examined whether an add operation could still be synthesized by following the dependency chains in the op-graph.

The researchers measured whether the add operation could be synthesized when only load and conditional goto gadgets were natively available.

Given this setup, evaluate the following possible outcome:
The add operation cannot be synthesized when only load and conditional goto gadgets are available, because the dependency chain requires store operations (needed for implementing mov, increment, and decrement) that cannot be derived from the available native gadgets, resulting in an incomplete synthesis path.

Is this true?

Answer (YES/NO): NO